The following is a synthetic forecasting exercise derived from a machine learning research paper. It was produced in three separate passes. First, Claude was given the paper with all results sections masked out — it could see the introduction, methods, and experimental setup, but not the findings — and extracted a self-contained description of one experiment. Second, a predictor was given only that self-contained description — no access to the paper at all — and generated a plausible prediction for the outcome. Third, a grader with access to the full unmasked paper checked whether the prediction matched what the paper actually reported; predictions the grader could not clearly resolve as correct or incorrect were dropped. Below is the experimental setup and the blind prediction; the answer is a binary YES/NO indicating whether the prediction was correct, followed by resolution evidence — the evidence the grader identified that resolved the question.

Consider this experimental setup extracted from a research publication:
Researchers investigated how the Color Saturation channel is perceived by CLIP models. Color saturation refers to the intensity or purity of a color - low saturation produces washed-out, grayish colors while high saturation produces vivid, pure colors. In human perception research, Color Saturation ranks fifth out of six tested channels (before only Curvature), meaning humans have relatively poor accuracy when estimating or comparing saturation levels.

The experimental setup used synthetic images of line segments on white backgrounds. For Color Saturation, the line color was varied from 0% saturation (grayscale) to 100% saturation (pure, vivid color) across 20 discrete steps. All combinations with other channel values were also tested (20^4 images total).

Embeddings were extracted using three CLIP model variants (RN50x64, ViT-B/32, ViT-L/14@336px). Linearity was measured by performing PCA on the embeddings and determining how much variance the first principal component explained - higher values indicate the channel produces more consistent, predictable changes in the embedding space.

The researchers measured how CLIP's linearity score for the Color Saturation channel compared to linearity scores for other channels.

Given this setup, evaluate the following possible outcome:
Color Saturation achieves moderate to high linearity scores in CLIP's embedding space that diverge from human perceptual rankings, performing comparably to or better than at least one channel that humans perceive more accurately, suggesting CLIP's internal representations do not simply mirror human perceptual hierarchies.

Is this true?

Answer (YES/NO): YES